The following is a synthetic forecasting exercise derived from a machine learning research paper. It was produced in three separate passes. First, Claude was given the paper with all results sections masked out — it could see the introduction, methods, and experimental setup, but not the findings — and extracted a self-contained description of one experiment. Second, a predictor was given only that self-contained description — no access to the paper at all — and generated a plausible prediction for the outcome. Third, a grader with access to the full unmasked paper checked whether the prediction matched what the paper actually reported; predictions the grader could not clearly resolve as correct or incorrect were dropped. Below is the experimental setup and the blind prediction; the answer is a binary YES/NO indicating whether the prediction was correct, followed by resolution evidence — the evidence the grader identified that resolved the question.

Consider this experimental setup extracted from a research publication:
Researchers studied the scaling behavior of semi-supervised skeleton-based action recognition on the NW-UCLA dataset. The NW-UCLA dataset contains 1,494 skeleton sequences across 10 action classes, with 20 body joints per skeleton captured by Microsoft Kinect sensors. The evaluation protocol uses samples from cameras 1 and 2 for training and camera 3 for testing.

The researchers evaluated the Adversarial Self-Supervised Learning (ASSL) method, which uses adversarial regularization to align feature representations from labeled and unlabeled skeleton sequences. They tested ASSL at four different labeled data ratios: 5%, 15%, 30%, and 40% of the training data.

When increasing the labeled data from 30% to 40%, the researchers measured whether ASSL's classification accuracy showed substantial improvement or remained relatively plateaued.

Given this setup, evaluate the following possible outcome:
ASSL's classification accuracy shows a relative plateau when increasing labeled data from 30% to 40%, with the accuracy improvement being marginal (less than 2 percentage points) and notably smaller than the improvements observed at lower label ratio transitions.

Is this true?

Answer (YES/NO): YES